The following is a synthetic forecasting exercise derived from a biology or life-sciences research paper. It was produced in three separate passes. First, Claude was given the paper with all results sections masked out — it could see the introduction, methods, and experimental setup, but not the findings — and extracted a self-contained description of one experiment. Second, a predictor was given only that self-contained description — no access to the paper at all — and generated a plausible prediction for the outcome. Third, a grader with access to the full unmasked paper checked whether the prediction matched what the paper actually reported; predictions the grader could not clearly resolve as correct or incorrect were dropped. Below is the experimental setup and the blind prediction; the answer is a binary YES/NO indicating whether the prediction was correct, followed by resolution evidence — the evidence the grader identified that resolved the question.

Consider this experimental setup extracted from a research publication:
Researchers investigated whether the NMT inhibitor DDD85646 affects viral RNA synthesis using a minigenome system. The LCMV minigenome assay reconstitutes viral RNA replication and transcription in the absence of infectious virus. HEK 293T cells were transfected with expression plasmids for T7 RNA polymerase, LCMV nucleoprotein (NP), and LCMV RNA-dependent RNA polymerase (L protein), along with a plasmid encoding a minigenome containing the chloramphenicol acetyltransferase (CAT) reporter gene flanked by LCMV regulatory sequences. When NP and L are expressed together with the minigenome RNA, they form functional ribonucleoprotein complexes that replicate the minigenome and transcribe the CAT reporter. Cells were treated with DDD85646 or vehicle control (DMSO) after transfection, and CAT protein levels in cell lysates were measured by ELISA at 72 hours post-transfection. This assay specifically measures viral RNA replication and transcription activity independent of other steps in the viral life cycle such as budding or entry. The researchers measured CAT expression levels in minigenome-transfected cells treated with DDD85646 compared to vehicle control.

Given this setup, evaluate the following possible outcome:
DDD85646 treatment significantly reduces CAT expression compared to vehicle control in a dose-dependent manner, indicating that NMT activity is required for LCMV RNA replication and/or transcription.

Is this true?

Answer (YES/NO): NO